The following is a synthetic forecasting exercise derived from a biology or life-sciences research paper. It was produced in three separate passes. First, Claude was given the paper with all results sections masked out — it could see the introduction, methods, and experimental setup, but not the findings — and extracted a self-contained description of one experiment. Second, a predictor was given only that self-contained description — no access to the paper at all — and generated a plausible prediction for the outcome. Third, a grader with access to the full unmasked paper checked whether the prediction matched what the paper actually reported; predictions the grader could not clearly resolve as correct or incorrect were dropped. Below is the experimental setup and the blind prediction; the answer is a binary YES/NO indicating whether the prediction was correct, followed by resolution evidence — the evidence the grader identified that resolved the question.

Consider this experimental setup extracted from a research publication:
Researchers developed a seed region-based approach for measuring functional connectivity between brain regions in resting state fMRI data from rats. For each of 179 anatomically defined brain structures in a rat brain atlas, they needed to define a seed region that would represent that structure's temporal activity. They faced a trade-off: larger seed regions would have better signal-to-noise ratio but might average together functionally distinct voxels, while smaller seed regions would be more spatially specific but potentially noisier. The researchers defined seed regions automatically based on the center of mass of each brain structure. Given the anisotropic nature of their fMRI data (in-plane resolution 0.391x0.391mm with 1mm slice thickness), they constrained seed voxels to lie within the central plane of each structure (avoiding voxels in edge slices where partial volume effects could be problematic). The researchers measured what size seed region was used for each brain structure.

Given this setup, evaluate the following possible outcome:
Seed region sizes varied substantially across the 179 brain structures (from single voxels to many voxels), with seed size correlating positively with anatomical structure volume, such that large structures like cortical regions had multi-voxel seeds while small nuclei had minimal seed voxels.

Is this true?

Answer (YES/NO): NO